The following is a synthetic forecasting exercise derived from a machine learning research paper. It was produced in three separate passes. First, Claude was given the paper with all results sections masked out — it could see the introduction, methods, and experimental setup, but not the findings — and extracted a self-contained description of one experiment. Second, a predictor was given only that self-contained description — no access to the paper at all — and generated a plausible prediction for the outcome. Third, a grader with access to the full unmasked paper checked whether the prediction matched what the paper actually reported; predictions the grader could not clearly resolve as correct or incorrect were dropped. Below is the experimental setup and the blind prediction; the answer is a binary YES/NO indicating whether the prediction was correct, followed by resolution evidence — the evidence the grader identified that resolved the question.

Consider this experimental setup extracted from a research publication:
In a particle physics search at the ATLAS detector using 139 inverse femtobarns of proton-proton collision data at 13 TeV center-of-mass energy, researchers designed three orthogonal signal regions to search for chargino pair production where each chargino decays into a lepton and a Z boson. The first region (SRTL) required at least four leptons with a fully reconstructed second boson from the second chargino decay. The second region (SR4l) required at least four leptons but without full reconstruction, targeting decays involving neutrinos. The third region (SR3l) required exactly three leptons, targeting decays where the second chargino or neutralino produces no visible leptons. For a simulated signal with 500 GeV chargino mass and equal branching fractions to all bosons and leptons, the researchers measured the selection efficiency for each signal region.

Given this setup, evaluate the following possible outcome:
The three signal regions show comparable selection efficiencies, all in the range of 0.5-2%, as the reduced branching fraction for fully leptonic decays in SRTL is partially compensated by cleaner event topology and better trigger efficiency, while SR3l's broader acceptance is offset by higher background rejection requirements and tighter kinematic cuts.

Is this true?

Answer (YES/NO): NO